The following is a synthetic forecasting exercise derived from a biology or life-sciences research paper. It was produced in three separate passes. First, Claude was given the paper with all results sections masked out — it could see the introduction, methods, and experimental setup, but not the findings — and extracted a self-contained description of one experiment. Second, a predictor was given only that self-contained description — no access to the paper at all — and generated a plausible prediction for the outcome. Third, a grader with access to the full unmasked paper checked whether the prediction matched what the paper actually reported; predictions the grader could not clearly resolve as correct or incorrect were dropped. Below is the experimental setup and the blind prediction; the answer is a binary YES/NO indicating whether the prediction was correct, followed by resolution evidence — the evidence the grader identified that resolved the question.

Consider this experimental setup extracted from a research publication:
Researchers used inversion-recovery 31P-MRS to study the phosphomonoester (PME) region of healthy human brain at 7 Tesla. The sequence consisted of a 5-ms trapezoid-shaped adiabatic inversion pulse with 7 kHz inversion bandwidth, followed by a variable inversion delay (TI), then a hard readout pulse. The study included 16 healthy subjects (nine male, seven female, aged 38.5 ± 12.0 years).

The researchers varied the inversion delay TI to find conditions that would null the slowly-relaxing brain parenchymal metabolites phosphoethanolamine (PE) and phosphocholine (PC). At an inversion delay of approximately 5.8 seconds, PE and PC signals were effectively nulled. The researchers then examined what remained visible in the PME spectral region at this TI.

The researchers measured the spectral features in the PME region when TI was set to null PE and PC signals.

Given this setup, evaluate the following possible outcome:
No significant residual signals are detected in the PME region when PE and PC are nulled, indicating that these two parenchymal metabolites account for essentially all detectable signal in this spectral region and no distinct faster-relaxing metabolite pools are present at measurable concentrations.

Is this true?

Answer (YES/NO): NO